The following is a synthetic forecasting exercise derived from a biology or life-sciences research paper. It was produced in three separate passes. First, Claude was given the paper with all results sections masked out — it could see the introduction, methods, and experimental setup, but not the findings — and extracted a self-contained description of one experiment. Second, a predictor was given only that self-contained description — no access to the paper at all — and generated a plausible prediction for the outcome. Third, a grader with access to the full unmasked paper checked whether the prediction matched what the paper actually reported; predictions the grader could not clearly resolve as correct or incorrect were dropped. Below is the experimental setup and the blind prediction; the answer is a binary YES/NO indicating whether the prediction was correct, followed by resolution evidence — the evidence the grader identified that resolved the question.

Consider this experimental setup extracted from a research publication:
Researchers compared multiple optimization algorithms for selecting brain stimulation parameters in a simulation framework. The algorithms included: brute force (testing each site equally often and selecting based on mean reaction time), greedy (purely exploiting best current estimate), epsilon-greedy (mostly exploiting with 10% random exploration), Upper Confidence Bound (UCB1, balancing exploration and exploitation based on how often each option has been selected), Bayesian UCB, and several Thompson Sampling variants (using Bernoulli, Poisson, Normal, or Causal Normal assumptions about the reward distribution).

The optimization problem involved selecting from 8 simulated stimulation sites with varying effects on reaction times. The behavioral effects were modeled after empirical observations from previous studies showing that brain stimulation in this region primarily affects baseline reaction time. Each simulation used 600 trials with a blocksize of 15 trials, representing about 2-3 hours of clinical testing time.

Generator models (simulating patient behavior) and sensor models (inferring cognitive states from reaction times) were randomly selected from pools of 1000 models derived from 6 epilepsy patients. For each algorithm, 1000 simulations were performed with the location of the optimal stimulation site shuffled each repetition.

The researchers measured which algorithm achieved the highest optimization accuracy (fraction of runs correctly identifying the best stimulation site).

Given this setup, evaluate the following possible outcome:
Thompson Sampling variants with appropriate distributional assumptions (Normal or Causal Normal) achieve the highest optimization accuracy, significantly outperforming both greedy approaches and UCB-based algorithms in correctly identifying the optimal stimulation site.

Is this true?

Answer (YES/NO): NO